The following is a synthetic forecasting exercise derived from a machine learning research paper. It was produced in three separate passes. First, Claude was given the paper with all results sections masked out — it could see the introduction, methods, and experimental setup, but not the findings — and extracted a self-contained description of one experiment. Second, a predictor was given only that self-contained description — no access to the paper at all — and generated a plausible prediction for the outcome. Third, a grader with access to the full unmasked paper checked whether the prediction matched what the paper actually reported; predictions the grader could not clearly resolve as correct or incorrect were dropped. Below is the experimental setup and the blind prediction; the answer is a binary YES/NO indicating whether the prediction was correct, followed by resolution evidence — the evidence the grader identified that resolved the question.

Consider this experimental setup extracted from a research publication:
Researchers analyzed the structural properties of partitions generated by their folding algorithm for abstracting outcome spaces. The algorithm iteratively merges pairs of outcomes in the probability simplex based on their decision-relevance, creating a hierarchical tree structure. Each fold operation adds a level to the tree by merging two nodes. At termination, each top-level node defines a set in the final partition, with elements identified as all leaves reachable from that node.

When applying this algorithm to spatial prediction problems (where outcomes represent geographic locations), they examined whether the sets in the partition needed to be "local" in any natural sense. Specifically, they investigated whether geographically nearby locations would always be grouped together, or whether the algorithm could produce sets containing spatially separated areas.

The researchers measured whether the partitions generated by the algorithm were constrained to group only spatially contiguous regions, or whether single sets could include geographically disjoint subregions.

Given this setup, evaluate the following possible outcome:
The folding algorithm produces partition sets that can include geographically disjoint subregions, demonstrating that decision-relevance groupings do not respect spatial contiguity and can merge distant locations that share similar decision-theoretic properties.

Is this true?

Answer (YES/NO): YES